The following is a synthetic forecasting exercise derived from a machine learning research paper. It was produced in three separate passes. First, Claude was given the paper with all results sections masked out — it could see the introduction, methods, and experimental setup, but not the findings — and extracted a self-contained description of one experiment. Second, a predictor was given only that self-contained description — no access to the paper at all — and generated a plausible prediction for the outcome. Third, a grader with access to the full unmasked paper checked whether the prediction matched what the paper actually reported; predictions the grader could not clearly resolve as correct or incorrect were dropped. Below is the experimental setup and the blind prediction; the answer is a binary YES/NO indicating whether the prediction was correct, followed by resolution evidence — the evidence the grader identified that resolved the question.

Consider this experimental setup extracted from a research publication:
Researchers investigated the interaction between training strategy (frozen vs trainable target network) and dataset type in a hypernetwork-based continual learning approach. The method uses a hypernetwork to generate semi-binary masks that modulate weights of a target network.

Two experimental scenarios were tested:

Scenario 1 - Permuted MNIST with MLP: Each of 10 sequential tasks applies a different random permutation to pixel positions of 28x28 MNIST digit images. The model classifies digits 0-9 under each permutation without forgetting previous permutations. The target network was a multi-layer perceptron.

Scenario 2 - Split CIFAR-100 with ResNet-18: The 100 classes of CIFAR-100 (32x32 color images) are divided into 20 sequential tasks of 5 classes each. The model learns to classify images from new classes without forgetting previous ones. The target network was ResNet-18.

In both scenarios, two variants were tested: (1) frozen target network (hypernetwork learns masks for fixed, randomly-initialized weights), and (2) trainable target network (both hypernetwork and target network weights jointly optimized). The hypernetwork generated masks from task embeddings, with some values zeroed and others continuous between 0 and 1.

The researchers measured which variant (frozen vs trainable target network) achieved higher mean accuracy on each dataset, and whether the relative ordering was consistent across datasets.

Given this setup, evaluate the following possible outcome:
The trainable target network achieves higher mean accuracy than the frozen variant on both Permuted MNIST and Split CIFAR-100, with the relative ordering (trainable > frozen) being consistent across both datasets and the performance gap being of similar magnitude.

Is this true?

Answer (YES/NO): NO